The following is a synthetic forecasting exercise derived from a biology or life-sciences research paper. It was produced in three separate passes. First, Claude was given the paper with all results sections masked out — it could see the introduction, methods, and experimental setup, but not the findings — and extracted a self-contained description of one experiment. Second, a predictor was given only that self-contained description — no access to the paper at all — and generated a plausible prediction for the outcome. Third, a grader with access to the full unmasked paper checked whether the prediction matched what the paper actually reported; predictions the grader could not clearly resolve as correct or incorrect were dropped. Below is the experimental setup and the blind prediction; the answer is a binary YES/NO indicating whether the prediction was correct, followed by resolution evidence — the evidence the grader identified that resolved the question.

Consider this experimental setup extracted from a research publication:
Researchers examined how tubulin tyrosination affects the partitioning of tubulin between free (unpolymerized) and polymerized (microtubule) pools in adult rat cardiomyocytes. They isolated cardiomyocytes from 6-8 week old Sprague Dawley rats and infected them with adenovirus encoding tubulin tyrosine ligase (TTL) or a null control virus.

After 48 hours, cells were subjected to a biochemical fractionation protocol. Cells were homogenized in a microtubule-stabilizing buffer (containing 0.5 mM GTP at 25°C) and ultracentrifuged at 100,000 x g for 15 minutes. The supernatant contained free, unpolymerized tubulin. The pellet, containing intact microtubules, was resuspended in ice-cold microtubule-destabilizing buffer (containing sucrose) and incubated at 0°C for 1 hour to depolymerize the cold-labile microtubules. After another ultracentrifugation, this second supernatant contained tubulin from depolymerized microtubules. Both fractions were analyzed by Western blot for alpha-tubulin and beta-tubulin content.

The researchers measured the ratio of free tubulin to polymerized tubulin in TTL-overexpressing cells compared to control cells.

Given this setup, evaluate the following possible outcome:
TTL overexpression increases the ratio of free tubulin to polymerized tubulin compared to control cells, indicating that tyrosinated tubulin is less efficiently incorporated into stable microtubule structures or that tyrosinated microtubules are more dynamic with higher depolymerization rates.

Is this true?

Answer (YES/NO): YES